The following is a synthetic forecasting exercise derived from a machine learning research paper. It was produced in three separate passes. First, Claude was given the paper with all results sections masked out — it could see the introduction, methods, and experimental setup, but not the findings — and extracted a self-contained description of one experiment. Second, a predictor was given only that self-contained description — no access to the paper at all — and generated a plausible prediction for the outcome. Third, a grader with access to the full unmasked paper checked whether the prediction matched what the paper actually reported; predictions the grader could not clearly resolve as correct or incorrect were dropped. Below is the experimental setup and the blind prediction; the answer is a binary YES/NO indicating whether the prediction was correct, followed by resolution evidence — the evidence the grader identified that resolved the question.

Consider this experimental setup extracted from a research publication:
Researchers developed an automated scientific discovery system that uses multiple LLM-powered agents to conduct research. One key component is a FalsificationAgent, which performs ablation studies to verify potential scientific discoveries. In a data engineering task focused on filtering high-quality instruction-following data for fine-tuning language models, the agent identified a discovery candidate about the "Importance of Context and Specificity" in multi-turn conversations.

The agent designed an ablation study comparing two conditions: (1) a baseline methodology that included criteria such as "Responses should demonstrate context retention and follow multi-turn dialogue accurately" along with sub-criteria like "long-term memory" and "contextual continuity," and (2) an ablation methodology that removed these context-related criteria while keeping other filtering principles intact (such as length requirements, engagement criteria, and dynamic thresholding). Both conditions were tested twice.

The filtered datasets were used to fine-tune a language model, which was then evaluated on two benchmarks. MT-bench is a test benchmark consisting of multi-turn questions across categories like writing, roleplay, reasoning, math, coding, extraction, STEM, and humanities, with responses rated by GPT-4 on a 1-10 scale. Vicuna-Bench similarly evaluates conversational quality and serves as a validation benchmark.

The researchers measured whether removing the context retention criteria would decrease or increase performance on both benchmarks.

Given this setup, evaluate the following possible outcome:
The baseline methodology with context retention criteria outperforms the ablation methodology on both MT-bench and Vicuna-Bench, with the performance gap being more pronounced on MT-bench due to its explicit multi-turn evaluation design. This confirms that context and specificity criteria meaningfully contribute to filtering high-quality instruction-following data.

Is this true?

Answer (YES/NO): NO